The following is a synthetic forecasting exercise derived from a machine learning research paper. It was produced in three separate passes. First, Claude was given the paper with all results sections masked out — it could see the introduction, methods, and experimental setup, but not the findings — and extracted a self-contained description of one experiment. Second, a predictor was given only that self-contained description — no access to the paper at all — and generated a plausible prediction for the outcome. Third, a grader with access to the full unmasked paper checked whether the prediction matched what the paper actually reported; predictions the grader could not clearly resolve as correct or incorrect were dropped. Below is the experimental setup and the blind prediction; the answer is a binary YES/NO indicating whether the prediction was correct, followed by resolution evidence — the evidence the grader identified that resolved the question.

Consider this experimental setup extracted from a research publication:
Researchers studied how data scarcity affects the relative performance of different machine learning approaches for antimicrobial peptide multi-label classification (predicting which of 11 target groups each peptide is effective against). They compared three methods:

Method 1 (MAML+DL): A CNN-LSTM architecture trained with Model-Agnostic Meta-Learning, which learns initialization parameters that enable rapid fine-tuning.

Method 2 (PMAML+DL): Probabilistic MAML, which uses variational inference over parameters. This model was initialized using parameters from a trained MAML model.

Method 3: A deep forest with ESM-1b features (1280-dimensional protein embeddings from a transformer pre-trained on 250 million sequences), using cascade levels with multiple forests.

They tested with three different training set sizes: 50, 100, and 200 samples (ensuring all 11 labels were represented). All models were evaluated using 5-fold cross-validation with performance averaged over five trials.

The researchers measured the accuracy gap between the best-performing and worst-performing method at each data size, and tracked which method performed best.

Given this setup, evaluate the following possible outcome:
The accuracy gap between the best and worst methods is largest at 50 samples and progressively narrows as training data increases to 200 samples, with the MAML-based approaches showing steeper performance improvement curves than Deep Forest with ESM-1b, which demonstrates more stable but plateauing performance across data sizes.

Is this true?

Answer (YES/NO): NO